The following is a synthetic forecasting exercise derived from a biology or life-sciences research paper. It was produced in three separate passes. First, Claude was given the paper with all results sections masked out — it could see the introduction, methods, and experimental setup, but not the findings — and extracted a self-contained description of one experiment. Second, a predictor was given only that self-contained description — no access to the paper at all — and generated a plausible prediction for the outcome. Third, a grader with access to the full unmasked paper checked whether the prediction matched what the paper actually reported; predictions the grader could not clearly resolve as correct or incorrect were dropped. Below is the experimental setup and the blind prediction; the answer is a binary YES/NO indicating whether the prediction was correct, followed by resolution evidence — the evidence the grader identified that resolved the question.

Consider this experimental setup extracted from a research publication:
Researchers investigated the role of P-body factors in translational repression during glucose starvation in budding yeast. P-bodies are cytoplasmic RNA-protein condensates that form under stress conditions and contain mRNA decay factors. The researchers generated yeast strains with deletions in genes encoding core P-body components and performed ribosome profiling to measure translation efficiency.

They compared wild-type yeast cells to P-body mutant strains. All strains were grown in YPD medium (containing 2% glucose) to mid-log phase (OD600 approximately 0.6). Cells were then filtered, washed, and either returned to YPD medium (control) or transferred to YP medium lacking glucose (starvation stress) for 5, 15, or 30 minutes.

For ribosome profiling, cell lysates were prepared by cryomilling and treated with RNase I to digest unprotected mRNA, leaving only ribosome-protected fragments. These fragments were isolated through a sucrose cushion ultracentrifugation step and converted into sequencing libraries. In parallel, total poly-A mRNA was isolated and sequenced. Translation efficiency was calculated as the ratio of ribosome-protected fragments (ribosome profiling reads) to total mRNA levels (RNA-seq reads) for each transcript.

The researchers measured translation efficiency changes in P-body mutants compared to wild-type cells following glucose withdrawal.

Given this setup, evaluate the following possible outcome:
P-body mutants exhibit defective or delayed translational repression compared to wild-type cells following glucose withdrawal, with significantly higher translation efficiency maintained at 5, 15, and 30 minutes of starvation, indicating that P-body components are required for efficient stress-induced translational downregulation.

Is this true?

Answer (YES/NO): NO